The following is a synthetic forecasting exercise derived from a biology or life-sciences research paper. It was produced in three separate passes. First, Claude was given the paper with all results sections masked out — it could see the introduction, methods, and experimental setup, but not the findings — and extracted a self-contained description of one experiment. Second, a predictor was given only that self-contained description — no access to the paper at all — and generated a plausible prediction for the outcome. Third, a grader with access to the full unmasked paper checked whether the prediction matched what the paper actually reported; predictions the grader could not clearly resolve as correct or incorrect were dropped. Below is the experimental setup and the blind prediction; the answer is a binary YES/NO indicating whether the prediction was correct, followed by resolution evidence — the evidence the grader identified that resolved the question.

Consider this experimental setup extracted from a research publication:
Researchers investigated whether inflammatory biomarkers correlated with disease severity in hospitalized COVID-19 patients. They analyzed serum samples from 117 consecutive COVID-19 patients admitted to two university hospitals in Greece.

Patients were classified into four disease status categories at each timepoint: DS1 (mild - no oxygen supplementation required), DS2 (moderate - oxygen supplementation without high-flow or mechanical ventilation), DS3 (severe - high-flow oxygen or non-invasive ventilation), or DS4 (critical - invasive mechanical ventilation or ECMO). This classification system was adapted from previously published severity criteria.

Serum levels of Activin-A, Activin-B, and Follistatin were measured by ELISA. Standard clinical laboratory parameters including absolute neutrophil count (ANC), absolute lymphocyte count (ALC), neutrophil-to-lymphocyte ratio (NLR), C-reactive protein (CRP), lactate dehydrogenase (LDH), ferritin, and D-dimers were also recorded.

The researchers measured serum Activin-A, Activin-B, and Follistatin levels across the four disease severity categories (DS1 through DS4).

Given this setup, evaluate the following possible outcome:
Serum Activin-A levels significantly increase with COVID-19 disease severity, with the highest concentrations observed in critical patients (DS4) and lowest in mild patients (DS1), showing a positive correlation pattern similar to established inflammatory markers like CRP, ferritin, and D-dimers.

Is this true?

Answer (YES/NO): NO